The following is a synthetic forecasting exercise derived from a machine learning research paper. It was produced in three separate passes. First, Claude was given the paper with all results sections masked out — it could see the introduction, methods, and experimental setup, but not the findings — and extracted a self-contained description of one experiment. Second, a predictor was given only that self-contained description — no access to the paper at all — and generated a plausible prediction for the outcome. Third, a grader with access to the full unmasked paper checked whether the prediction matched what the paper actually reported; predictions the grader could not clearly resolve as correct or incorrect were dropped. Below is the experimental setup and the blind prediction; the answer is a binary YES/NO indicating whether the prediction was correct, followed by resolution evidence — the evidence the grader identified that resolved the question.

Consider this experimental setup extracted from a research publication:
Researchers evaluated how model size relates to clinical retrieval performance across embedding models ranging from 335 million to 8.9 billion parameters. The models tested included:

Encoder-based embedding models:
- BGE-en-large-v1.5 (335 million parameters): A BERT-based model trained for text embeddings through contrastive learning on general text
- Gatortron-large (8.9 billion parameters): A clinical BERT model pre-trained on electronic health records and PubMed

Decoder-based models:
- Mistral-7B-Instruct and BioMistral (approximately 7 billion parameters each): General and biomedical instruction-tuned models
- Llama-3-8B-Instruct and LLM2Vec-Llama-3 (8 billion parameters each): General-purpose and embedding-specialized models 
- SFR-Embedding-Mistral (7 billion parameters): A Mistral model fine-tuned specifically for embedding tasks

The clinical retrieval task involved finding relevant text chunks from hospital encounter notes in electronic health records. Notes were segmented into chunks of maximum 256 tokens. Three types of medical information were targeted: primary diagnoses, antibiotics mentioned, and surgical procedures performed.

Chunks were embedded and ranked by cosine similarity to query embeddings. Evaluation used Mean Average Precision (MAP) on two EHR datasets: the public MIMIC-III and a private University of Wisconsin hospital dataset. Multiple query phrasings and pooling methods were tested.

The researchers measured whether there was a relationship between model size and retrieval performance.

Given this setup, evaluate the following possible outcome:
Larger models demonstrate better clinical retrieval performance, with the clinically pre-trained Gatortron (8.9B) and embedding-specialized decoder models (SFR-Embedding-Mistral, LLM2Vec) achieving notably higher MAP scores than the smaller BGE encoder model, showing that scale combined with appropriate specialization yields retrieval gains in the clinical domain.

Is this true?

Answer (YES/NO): NO